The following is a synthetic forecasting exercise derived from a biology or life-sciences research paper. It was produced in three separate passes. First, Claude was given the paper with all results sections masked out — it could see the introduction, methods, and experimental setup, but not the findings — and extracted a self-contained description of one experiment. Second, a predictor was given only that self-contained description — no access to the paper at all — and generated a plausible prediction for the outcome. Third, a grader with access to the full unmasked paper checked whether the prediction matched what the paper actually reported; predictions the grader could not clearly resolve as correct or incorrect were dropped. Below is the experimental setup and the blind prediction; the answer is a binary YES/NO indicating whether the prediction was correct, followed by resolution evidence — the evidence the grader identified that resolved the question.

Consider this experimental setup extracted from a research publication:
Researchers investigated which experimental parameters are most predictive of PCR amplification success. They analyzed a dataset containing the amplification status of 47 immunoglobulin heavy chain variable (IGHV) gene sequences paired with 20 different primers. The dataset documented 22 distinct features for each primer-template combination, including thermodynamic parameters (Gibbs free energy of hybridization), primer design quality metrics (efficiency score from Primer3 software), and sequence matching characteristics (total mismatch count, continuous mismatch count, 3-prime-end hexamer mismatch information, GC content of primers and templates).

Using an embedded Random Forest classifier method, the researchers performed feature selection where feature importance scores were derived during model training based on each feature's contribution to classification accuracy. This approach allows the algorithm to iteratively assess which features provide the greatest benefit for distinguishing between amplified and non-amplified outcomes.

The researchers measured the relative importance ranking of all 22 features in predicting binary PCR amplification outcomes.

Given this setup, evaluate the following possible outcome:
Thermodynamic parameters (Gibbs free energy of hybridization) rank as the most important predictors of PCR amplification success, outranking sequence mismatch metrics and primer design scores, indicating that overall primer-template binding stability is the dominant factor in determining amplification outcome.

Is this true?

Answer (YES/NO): YES